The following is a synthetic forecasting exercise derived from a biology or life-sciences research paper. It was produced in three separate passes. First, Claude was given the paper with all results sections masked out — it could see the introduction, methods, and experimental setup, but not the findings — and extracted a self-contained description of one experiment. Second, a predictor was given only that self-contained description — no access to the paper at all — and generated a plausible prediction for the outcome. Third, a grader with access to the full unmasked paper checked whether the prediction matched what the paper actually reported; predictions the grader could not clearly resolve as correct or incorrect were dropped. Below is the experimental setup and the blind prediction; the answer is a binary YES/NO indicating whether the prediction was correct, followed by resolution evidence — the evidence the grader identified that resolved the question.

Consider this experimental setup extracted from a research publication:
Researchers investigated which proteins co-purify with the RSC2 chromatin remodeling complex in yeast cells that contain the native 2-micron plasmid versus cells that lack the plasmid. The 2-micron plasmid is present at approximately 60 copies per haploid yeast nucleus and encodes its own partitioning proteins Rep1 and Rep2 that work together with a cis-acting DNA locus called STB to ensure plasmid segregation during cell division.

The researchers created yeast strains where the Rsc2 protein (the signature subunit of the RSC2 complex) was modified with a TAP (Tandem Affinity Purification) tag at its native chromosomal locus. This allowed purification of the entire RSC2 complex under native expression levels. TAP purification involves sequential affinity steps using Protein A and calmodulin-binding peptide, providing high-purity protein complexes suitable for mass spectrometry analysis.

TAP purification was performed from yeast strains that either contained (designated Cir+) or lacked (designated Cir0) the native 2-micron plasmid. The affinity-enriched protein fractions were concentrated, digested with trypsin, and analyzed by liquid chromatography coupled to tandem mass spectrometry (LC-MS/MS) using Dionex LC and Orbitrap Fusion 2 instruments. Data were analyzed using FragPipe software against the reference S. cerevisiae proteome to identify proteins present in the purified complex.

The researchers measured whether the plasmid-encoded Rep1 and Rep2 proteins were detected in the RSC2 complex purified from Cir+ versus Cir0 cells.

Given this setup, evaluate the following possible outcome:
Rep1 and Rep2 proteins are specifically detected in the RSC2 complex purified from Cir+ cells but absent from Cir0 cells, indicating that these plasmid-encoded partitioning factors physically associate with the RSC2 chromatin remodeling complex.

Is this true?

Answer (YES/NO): YES